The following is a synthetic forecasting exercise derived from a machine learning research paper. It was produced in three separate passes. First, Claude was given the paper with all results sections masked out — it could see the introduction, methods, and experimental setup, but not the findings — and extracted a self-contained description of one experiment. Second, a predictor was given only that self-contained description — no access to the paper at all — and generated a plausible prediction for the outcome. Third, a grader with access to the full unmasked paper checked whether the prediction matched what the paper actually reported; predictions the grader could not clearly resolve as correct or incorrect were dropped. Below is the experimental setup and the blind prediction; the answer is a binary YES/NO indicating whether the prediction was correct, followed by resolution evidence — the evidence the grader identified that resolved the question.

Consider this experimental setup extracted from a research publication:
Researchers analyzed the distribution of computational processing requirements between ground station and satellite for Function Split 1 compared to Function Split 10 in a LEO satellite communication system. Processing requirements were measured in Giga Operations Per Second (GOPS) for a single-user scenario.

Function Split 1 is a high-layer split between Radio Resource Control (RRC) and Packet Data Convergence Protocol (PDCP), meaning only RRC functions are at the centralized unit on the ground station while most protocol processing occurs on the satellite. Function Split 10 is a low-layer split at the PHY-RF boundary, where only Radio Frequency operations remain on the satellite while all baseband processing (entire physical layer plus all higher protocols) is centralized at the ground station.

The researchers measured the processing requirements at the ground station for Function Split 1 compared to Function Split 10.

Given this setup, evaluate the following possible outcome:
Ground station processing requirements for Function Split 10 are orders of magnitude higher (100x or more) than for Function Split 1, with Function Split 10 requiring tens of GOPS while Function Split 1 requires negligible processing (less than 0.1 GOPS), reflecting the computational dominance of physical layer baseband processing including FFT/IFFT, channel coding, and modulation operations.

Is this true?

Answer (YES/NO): NO